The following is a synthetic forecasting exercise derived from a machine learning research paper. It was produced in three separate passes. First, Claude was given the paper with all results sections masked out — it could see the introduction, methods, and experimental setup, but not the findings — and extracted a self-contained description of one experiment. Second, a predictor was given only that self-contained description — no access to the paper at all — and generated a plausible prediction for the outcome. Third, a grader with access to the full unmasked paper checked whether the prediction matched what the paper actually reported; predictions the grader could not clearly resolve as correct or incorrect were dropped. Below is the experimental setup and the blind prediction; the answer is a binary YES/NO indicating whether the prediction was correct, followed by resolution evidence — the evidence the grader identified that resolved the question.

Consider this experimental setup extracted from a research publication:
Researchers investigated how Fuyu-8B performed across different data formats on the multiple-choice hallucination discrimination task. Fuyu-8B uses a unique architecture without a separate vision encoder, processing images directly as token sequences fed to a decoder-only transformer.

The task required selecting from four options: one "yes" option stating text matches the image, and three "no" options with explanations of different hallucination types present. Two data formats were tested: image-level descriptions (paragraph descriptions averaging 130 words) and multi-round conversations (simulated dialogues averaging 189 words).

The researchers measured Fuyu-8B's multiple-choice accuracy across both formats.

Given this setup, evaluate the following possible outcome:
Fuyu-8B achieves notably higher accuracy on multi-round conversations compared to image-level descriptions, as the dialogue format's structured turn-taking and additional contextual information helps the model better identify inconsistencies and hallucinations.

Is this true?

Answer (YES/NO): NO